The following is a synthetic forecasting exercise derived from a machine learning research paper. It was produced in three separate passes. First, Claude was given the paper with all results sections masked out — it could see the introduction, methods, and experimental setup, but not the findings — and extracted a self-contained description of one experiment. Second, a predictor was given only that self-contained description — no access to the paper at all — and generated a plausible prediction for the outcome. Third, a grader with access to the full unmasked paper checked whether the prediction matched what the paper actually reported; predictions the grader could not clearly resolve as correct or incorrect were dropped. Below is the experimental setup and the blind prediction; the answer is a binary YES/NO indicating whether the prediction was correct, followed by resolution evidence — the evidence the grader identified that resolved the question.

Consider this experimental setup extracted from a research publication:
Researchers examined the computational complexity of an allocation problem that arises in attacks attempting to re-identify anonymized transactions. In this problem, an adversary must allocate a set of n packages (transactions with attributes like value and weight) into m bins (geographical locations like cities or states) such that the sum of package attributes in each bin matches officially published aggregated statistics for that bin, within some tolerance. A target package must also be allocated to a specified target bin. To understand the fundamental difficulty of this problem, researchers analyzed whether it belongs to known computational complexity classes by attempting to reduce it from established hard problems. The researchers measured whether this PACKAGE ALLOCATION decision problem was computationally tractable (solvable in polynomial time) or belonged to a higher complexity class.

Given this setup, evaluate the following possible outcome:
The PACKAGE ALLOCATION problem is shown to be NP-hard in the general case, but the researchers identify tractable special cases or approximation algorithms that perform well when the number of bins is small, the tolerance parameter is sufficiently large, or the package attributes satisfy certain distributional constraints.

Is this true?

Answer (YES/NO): NO